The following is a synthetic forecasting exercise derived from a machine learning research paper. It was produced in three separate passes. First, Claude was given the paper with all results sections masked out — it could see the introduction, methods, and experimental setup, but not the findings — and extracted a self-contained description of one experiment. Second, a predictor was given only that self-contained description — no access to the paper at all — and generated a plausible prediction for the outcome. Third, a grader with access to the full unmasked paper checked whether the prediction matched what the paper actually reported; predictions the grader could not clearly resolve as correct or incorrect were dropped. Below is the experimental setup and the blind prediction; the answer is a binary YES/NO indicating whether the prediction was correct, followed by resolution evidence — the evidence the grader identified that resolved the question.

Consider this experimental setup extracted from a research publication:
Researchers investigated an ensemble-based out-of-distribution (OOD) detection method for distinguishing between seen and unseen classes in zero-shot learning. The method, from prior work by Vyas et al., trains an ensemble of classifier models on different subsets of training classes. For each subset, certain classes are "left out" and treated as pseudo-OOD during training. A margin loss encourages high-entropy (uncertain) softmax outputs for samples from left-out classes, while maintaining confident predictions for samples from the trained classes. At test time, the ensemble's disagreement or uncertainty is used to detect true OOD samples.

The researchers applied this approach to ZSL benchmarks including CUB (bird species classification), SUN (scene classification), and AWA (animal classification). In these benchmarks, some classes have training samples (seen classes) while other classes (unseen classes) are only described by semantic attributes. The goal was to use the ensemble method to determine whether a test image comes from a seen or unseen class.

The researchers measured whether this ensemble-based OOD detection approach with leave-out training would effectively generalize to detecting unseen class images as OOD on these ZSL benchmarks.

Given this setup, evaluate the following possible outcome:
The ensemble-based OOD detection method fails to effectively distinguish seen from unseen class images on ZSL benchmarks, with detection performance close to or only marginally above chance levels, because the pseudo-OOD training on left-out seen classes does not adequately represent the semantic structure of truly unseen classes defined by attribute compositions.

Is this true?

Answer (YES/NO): NO